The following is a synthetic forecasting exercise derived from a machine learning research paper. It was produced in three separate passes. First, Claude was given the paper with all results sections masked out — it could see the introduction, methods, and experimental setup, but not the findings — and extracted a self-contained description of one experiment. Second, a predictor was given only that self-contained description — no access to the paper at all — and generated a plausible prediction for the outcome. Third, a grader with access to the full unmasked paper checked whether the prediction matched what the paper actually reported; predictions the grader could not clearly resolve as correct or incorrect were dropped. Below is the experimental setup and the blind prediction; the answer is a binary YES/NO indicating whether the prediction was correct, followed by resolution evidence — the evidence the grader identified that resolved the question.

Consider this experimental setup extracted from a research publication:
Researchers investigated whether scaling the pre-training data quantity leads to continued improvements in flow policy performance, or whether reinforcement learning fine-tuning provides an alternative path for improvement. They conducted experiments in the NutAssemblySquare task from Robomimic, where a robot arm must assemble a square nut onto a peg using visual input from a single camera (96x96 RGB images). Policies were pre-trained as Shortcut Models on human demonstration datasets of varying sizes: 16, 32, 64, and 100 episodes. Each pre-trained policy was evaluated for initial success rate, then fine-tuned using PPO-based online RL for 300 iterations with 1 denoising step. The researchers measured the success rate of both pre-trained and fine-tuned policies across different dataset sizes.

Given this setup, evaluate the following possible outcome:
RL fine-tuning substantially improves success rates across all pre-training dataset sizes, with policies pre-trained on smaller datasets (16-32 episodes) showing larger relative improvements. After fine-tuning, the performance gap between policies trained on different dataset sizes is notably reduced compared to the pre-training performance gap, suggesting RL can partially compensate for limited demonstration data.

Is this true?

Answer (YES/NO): NO